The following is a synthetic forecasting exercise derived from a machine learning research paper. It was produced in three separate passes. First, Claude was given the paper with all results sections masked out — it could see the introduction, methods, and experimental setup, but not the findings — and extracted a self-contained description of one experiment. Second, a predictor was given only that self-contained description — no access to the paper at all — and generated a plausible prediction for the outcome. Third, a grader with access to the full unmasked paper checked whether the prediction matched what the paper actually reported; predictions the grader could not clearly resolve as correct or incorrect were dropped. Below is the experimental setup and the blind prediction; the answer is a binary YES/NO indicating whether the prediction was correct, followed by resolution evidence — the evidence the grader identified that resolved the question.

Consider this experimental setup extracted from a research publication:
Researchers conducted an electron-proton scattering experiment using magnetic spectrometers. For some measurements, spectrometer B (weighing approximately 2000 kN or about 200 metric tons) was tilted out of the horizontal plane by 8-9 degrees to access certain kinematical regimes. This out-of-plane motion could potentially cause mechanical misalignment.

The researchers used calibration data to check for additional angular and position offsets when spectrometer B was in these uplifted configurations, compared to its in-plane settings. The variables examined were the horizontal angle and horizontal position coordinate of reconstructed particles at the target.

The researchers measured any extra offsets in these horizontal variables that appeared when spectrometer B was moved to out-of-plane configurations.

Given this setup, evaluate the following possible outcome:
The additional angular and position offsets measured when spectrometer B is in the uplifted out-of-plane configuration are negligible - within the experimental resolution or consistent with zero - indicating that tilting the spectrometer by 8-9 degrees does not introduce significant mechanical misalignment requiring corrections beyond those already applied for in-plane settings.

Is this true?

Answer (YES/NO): NO